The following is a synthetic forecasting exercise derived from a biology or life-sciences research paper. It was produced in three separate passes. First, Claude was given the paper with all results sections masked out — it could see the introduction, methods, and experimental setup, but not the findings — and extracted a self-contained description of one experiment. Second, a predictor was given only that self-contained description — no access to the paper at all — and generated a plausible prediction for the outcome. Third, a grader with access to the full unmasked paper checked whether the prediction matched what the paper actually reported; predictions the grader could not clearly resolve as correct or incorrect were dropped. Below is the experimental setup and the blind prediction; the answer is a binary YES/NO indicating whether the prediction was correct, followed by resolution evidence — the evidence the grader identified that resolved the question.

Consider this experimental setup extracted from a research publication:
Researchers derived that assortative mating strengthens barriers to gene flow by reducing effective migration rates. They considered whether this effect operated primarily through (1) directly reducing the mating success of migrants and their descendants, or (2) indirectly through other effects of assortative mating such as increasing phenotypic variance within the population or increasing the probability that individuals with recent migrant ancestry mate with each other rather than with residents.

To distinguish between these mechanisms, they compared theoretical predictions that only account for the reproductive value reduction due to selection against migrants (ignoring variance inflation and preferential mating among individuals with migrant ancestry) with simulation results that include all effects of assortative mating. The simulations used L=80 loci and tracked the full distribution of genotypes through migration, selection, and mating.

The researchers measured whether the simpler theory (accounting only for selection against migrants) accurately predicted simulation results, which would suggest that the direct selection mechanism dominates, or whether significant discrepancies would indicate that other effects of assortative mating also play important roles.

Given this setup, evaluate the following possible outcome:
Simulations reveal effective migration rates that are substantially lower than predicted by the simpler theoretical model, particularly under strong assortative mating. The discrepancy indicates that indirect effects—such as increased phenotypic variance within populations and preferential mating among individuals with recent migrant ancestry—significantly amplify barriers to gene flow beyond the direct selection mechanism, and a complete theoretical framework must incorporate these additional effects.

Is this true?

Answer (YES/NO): NO